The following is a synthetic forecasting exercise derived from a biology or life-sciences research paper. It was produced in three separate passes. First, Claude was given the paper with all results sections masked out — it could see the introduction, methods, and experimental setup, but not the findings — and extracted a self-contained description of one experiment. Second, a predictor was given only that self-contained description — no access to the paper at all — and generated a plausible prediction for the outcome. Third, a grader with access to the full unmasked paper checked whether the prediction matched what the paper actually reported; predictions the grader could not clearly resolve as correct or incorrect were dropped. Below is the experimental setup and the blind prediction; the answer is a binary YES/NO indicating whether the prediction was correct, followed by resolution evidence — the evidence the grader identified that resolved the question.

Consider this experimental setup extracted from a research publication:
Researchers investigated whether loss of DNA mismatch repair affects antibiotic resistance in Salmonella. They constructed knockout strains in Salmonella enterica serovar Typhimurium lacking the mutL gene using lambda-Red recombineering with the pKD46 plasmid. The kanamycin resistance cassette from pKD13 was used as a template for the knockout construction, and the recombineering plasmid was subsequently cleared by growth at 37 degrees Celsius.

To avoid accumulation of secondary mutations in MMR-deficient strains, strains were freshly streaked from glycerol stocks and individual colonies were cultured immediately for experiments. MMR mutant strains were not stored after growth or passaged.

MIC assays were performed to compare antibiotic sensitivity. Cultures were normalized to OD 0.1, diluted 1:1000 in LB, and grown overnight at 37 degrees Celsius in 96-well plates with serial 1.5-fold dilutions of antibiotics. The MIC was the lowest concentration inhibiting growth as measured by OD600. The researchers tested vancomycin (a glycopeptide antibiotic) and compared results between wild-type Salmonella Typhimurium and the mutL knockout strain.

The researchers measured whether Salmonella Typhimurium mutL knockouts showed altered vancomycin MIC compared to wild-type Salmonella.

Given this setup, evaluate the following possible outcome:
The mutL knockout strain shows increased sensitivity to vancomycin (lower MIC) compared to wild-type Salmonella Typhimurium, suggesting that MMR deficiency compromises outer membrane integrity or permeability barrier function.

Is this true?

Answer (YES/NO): NO